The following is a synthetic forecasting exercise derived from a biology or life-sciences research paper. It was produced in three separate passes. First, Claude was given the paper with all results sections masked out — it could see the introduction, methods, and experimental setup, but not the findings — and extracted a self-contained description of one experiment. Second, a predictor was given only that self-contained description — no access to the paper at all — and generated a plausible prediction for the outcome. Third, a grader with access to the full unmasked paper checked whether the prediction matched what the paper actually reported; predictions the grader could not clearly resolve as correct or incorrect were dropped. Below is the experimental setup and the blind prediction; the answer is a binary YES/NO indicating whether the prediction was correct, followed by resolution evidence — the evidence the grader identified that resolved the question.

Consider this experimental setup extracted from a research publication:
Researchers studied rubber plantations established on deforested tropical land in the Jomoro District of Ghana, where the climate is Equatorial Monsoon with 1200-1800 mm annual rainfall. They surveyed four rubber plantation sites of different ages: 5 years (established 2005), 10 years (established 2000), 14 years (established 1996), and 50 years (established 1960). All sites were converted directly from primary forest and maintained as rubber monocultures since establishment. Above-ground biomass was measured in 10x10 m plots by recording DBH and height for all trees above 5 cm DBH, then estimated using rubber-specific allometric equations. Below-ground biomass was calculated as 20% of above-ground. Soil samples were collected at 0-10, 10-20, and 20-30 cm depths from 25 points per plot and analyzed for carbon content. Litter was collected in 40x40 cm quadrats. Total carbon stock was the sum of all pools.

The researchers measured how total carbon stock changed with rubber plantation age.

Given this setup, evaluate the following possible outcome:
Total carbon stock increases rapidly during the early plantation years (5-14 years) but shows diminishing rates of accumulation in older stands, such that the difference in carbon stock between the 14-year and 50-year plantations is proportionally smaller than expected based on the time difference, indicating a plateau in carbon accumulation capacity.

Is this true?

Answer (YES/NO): YES